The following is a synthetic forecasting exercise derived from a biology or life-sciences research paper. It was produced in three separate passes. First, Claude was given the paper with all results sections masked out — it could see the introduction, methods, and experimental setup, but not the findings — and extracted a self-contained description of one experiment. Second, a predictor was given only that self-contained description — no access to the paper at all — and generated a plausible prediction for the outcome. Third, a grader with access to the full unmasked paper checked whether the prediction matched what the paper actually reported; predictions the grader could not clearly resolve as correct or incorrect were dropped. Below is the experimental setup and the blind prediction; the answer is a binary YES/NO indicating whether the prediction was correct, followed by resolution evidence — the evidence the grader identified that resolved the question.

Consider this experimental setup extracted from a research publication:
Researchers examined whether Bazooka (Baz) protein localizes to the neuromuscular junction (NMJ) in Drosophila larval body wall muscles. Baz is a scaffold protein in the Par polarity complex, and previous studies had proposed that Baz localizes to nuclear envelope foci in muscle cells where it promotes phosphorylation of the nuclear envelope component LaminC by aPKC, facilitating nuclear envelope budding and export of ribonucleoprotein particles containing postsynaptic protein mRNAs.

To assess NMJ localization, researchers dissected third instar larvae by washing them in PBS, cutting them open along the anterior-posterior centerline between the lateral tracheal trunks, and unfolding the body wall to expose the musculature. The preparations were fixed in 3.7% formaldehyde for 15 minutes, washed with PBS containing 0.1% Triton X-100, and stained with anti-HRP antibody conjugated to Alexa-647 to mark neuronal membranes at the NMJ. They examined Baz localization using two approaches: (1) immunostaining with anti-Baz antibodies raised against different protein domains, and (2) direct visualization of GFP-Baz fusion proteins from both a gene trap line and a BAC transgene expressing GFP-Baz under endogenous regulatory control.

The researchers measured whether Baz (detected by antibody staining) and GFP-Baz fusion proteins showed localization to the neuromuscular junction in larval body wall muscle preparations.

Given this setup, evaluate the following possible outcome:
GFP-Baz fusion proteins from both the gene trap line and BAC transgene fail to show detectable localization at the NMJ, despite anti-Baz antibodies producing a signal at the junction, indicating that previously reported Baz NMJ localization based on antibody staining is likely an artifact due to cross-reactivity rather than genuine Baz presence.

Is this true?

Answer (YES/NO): YES